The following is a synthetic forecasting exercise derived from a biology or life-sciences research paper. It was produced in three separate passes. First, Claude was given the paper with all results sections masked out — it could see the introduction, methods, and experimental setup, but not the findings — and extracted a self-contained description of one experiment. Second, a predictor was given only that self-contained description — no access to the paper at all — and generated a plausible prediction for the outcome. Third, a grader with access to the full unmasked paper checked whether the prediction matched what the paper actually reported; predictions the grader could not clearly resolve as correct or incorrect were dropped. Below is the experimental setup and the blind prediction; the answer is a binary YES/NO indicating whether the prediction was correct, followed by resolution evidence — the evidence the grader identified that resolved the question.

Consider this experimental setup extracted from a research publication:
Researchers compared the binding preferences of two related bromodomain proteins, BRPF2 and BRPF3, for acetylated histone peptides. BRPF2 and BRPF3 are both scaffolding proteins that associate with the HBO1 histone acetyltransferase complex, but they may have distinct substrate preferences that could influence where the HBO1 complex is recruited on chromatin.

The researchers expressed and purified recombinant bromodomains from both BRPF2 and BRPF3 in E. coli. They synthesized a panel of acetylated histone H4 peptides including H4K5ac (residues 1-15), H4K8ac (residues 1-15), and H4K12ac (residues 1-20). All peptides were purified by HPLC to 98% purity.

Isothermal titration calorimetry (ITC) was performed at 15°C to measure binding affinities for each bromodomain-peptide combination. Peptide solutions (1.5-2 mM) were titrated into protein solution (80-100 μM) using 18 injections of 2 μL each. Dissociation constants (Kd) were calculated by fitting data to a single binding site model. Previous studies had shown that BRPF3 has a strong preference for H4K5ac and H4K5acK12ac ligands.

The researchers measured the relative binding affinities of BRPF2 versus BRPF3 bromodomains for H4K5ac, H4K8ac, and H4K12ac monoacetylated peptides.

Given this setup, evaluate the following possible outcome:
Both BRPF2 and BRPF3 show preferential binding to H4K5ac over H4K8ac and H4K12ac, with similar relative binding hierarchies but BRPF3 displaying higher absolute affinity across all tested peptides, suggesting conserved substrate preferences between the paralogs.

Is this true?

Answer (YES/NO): NO